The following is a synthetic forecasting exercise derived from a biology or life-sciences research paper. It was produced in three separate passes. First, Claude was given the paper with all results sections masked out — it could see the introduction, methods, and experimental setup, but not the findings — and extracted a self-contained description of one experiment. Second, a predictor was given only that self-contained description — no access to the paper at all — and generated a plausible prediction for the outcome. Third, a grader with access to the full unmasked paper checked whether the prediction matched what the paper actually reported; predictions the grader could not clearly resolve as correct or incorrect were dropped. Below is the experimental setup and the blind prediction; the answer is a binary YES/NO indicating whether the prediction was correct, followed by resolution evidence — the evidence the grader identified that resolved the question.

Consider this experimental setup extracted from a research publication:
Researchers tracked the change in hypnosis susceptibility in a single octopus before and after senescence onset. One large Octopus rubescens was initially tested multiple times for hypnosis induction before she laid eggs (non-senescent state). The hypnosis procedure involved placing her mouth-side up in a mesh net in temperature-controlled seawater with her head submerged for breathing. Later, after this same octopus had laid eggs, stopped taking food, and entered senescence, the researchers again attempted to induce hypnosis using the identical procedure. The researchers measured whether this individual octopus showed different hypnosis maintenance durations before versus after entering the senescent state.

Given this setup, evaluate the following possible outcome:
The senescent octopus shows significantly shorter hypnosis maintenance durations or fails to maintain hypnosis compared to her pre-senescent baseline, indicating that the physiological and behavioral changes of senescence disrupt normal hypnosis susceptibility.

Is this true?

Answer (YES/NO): YES